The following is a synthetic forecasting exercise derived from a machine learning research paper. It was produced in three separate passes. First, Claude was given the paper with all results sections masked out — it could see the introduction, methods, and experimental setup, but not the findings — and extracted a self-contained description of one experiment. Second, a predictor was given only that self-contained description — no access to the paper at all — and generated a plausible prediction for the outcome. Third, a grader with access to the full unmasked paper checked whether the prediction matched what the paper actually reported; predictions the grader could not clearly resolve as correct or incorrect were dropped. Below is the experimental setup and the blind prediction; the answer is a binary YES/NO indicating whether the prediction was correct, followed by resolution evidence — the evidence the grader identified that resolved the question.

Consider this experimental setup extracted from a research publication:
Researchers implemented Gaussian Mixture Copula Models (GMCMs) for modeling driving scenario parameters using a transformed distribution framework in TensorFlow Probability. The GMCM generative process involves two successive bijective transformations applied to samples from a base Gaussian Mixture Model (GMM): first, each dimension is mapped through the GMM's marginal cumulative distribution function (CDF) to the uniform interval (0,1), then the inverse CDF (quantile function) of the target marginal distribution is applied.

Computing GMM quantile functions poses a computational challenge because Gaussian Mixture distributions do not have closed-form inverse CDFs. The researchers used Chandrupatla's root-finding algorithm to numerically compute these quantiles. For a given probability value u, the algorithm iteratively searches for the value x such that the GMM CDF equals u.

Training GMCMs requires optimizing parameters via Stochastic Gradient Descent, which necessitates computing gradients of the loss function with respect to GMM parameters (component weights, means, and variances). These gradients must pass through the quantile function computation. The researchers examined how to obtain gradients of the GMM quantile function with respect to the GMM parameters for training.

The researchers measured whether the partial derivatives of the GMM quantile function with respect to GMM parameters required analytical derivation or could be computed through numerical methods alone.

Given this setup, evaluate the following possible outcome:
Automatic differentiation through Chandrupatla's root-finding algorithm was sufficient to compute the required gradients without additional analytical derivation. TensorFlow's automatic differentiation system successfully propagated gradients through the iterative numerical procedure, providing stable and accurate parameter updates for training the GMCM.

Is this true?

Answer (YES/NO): NO